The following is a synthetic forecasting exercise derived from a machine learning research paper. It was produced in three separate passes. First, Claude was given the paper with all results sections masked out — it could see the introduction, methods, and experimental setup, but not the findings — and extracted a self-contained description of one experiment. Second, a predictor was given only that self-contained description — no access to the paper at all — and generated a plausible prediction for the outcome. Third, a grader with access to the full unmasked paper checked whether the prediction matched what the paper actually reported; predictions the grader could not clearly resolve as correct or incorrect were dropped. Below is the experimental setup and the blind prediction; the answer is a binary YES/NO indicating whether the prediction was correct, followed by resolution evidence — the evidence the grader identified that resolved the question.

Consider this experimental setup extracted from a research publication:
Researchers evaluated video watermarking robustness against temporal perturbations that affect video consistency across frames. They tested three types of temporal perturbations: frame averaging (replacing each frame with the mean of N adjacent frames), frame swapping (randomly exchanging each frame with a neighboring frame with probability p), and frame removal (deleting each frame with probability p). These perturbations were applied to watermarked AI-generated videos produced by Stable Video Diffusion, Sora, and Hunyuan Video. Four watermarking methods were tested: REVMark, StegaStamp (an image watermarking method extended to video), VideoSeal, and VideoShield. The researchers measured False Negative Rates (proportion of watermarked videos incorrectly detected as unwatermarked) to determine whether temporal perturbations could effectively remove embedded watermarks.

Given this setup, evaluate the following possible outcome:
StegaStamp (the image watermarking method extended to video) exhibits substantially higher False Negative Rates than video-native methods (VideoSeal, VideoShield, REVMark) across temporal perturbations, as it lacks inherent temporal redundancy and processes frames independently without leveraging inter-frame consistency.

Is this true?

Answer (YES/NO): NO